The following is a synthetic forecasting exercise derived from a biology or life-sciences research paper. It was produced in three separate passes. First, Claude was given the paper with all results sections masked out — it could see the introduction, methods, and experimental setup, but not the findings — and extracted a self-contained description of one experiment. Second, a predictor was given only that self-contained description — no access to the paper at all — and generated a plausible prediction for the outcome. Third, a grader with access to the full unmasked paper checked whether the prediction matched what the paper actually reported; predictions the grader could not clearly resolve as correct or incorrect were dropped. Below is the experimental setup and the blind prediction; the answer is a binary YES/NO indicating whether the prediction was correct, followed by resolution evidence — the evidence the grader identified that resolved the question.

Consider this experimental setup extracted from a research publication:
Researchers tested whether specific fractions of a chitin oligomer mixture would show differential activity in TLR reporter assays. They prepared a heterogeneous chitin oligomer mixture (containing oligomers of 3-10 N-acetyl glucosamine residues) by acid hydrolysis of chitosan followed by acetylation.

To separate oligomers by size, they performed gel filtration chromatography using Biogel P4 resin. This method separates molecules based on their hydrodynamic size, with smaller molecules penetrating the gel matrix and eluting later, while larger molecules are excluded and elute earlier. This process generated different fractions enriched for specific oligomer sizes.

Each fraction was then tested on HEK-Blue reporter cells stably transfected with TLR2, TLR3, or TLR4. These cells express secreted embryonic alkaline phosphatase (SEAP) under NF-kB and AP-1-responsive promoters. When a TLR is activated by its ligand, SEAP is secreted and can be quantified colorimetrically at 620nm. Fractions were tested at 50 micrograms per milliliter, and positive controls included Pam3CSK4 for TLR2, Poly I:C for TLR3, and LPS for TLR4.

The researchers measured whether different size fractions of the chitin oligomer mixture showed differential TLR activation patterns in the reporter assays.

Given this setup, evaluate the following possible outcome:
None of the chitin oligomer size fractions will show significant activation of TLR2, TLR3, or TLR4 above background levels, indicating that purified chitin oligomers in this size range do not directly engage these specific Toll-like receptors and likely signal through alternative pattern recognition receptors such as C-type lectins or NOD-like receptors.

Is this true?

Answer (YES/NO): NO